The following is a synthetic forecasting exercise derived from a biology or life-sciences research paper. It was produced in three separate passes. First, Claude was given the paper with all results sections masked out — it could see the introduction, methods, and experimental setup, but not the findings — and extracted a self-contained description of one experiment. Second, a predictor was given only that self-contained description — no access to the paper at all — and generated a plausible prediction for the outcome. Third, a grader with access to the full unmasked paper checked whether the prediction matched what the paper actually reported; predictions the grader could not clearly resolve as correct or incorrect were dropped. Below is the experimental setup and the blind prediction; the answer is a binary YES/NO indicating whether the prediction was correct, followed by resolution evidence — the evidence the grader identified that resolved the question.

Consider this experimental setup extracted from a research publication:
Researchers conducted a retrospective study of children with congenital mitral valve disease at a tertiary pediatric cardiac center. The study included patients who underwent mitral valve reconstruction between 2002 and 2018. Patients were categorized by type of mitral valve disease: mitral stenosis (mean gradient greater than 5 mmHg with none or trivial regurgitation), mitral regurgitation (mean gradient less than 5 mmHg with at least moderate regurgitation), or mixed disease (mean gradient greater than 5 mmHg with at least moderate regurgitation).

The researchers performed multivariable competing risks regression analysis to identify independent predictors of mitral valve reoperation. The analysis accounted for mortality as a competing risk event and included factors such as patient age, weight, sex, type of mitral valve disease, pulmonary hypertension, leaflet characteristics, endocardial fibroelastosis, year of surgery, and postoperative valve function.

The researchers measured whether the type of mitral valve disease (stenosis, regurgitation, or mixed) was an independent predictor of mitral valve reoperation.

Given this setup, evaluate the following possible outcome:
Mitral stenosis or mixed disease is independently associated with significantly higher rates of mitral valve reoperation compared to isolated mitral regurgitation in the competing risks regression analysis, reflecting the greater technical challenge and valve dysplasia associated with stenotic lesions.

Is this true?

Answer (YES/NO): NO